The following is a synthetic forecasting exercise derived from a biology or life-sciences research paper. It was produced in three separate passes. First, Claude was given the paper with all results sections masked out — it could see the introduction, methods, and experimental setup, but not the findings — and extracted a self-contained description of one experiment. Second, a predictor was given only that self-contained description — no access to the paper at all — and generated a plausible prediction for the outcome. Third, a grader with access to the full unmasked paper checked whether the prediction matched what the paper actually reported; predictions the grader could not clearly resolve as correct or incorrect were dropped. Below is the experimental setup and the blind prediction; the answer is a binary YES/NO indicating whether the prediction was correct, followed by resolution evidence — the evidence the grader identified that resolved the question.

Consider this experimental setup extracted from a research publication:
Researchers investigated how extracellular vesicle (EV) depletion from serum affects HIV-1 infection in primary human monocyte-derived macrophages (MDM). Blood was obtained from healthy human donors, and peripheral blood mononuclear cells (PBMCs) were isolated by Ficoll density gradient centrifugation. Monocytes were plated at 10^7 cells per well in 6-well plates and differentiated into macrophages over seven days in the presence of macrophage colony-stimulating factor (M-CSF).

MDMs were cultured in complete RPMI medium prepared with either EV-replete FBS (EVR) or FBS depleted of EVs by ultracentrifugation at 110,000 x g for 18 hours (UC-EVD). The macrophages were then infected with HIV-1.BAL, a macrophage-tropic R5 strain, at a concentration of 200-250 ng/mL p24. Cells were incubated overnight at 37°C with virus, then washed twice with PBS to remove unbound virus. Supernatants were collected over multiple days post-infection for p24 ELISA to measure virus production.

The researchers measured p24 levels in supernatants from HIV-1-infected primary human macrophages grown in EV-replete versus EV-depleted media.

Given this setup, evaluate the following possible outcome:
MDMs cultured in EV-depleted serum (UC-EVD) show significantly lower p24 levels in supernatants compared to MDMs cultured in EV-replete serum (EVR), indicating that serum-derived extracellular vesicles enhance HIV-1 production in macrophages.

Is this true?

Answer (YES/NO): NO